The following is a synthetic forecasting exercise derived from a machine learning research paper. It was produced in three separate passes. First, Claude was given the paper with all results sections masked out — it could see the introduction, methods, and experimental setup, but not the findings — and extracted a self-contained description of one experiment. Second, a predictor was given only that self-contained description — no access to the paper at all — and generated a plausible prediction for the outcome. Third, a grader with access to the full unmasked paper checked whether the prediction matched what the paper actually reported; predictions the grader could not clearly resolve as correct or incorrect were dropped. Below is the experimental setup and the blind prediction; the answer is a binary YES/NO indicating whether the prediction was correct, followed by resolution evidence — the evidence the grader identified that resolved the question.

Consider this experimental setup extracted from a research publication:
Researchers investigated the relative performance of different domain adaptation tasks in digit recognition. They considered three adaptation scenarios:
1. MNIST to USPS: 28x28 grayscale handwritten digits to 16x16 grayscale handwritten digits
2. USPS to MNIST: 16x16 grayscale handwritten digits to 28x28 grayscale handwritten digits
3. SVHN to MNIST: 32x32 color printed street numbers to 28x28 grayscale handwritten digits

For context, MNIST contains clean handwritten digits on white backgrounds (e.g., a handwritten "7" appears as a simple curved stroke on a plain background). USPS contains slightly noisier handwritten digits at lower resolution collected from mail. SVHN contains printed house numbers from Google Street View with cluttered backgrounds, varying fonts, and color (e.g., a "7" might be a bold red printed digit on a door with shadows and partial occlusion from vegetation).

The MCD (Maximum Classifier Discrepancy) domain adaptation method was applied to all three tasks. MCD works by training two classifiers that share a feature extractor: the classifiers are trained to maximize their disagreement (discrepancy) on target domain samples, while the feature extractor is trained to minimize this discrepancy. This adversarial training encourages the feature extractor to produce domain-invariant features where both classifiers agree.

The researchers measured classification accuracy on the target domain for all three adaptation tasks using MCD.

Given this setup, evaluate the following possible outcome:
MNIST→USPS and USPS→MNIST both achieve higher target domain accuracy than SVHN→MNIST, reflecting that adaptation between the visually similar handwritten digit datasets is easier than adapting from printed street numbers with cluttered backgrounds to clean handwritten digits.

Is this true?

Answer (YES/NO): NO